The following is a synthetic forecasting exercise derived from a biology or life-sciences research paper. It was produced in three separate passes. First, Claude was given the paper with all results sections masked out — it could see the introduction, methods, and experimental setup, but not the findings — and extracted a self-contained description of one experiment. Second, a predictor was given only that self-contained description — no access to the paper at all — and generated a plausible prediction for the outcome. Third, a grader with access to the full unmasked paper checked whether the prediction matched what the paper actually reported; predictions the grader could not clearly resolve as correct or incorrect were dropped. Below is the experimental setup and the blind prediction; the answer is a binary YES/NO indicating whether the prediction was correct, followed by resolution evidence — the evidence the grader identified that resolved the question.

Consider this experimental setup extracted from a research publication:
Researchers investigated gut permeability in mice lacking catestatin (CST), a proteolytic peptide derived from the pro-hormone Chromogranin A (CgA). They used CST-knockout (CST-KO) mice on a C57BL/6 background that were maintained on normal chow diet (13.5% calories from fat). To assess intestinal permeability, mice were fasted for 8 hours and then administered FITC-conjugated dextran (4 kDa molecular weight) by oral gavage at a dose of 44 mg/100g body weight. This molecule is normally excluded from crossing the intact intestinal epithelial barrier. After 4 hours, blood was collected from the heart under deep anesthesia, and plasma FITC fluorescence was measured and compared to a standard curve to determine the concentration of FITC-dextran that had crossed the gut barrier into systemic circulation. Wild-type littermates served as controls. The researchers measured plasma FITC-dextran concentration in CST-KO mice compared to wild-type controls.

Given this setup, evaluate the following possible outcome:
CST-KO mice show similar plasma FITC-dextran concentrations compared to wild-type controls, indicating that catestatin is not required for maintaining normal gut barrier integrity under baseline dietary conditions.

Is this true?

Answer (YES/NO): NO